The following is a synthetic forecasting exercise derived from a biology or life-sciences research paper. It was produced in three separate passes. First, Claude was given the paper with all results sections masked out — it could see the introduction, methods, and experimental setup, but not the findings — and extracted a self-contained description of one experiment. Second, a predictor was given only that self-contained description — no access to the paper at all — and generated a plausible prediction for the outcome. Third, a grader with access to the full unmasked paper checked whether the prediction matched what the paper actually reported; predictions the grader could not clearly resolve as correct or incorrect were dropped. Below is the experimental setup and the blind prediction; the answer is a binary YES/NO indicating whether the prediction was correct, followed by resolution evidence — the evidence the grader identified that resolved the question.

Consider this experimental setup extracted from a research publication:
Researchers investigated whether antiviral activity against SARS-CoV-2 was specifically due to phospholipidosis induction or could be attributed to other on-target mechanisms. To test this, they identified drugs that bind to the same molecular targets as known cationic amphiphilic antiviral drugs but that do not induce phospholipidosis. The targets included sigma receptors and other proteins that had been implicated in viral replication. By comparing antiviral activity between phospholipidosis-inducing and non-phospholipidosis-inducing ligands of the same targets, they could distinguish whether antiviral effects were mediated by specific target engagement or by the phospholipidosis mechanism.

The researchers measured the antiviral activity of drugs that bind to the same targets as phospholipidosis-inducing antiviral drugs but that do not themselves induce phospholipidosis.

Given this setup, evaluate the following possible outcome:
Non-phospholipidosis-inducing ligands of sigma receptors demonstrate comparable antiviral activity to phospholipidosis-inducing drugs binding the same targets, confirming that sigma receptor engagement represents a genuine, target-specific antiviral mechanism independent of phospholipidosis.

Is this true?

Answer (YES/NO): NO